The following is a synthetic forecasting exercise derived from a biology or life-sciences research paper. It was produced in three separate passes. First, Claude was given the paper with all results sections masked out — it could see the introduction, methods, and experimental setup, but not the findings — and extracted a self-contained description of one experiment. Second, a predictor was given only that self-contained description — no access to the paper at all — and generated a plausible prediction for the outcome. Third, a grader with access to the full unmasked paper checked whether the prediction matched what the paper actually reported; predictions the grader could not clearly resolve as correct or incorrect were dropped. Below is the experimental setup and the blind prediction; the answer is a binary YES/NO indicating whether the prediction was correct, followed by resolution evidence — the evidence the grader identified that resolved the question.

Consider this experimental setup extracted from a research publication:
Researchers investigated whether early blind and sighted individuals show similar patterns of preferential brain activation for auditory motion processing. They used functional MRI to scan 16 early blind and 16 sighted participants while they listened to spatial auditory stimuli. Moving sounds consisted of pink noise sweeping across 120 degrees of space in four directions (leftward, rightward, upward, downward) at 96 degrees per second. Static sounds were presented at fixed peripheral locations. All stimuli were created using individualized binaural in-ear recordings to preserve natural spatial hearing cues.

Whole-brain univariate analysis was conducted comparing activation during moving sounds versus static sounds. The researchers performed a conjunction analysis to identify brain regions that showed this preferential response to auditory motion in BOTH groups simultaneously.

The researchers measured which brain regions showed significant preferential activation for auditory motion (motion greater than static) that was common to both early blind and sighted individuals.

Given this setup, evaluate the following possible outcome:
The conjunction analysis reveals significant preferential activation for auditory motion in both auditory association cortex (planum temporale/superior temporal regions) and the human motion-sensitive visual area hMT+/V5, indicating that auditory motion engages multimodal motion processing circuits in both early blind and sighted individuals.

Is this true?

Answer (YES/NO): YES